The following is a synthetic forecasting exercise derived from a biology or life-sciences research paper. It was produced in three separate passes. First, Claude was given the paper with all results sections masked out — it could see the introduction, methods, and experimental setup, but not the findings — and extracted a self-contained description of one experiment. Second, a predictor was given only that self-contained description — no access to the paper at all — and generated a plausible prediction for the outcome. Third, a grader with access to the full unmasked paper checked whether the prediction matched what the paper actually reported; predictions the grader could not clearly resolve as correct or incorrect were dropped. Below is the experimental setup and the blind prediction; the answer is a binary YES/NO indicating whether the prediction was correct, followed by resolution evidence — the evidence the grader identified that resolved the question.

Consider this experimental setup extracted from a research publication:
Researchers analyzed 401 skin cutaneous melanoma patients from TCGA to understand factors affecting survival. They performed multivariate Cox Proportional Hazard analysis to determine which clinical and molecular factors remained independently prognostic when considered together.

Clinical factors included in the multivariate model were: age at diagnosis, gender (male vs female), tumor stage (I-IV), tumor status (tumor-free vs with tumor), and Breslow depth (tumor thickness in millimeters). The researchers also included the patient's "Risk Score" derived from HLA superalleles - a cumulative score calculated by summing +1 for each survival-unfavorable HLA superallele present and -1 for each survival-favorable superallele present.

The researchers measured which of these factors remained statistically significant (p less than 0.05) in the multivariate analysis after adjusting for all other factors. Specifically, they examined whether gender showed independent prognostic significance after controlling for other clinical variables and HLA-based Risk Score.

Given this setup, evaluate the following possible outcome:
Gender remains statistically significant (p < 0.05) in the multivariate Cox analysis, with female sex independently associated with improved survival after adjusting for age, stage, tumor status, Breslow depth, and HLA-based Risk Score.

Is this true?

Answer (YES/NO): NO